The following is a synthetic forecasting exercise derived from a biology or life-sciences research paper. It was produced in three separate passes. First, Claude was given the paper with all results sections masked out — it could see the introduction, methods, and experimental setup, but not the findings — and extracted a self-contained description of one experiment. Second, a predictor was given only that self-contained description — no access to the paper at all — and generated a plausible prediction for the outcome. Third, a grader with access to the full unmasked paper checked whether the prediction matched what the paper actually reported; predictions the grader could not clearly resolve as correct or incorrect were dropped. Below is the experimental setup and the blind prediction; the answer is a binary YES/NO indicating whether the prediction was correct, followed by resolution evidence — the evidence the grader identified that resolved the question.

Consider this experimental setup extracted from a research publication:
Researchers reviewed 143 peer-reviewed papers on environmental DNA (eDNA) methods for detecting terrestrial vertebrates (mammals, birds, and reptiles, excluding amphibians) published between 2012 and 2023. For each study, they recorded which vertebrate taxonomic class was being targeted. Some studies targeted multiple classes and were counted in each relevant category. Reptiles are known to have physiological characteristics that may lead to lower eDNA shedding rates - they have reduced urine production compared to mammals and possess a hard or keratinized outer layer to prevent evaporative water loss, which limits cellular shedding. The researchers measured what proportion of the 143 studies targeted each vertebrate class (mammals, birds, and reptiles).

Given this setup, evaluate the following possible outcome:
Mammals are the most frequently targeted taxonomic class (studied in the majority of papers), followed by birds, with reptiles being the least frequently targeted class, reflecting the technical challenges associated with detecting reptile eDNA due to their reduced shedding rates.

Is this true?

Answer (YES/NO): NO